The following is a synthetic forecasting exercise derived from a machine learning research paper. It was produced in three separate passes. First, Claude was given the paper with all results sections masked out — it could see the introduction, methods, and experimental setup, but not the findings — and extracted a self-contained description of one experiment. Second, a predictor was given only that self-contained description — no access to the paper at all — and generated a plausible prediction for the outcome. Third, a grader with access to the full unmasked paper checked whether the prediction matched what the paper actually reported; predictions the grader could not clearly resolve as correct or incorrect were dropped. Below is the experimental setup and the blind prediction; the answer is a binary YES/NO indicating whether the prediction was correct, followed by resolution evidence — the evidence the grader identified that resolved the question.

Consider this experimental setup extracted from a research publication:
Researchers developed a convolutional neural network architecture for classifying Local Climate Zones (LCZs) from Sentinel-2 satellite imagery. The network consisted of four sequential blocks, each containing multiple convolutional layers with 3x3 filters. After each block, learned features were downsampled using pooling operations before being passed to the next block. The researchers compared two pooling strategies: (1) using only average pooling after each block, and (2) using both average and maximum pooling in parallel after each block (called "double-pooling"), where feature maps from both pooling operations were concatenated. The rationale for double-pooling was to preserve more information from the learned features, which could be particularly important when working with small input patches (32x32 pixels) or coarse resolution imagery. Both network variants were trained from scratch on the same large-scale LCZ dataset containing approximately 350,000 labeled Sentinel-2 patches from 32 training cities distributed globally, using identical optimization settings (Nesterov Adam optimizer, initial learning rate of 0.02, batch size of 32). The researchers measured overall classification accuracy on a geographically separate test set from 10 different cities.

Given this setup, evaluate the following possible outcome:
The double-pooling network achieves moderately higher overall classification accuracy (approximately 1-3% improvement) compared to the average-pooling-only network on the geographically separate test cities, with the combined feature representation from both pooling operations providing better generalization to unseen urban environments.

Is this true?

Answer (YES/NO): NO